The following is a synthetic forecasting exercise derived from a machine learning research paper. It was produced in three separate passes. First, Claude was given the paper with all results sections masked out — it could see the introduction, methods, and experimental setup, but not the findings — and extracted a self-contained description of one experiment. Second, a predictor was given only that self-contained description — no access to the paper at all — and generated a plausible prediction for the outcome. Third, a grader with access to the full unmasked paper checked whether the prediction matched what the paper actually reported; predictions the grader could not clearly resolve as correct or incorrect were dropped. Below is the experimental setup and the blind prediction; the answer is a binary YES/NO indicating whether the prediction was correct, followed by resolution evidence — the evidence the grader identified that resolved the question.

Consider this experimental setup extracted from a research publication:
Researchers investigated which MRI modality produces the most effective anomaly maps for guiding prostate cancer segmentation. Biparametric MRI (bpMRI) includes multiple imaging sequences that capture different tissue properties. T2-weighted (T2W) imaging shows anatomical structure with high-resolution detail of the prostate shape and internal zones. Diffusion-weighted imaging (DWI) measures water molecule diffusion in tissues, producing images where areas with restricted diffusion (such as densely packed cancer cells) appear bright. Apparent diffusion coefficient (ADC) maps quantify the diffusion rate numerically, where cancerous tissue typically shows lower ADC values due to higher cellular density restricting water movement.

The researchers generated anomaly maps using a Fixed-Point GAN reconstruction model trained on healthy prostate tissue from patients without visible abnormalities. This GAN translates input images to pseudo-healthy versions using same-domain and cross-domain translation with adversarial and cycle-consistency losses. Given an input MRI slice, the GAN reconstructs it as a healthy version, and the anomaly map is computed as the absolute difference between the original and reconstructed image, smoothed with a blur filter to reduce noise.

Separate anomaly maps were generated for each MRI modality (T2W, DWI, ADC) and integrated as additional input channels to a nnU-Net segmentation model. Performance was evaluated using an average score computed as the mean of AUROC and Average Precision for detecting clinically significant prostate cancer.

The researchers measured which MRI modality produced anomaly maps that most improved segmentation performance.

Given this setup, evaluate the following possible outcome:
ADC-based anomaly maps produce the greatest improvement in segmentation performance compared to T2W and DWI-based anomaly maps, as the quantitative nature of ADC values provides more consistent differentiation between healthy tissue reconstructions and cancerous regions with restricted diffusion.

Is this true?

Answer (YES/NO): YES